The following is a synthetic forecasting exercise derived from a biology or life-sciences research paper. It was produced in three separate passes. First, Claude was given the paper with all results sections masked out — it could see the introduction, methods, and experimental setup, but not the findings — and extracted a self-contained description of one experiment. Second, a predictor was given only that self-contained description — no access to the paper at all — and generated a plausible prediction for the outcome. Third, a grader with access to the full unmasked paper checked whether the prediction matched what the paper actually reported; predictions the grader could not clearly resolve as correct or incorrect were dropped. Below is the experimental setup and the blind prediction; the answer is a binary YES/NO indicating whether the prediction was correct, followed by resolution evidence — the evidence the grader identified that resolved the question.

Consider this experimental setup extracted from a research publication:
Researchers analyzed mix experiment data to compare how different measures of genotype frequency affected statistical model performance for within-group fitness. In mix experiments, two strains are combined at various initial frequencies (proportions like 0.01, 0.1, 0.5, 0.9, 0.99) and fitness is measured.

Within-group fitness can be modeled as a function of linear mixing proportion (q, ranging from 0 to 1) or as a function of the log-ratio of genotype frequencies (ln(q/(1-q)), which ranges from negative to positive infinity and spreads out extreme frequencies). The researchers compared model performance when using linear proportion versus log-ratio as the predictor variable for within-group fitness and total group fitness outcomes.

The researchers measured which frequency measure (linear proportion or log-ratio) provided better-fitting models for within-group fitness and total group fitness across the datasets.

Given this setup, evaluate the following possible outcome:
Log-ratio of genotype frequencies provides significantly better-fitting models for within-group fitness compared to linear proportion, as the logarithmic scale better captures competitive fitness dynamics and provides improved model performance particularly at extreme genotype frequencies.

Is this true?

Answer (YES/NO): YES